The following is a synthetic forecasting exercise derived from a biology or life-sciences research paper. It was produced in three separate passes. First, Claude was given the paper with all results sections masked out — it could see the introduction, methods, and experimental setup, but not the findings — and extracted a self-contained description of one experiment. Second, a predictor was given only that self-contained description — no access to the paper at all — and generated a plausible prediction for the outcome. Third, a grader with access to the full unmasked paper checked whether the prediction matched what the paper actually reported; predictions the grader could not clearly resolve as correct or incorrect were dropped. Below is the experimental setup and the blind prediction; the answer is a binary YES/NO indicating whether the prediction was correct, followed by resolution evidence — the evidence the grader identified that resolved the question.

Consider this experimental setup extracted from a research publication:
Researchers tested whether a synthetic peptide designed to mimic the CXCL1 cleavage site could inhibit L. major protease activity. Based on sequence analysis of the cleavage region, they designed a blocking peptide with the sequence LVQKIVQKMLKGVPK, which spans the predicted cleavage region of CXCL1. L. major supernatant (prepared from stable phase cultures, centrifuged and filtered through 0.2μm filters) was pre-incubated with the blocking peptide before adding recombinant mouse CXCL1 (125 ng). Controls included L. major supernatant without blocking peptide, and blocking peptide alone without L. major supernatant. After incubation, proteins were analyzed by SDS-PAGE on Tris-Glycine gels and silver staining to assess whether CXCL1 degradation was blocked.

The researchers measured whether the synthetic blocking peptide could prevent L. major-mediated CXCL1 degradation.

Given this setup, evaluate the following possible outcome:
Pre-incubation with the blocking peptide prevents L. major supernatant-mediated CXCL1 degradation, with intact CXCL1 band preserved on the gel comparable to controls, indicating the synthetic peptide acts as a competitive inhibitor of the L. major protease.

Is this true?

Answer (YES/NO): YES